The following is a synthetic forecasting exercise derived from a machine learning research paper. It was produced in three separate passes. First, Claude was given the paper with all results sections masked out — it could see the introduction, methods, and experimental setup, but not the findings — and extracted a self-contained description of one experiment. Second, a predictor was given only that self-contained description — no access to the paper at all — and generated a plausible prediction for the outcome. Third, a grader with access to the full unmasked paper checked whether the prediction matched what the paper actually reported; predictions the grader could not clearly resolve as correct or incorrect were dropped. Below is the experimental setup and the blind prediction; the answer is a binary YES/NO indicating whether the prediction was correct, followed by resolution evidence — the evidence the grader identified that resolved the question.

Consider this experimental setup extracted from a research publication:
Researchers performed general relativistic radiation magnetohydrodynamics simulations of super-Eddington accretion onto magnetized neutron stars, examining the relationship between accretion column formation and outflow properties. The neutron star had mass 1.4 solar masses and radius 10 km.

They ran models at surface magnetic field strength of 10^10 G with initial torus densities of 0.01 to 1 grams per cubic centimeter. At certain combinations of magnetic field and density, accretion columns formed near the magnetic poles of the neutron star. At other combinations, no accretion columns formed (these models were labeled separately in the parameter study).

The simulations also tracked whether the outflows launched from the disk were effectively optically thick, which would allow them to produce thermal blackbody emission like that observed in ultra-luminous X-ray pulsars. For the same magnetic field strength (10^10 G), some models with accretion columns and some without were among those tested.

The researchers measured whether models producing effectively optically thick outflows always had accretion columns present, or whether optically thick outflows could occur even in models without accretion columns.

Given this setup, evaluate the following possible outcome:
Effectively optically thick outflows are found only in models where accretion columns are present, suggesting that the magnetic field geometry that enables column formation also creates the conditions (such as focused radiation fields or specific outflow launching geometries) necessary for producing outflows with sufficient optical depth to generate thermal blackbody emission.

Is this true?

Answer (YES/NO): NO